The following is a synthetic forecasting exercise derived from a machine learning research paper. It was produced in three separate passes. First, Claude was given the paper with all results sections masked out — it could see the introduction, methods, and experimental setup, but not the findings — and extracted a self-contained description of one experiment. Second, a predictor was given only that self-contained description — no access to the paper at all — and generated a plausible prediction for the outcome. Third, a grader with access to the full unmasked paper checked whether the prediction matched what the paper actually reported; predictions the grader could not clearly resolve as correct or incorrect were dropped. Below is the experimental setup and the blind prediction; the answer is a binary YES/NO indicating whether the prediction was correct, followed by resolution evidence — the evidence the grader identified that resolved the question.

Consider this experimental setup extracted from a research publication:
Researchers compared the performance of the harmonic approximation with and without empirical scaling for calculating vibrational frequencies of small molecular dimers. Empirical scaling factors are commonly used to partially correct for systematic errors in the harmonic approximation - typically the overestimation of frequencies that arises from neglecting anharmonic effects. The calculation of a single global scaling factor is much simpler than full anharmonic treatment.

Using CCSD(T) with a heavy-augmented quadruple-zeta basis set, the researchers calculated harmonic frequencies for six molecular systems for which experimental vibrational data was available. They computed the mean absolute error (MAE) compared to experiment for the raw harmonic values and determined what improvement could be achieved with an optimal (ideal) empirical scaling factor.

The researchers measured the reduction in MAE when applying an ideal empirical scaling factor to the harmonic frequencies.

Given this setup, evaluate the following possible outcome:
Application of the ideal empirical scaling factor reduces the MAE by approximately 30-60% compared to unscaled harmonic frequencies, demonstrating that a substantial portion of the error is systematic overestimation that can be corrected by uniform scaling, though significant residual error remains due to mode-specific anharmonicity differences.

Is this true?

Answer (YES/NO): NO